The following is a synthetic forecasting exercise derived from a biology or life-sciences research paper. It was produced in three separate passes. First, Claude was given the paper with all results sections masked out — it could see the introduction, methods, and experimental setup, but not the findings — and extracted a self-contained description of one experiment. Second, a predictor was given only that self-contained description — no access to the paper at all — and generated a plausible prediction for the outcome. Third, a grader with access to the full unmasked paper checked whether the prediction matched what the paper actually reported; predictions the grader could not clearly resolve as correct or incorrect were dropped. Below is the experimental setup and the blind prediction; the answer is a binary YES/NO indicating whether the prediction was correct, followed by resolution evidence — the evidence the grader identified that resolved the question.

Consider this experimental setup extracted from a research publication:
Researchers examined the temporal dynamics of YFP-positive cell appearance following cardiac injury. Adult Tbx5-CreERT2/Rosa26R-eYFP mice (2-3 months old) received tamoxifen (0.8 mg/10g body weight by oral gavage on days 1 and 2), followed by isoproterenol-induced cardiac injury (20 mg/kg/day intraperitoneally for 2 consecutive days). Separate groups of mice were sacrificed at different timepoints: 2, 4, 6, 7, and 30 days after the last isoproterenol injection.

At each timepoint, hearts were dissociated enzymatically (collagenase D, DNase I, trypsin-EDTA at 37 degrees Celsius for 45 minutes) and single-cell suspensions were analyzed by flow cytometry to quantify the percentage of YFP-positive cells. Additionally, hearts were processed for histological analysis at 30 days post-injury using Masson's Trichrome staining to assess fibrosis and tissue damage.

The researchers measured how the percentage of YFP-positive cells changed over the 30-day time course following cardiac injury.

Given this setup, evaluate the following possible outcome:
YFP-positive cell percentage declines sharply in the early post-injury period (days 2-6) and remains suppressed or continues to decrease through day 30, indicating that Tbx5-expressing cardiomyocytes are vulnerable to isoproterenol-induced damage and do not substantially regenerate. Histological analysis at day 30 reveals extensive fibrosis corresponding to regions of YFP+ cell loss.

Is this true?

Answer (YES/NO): NO